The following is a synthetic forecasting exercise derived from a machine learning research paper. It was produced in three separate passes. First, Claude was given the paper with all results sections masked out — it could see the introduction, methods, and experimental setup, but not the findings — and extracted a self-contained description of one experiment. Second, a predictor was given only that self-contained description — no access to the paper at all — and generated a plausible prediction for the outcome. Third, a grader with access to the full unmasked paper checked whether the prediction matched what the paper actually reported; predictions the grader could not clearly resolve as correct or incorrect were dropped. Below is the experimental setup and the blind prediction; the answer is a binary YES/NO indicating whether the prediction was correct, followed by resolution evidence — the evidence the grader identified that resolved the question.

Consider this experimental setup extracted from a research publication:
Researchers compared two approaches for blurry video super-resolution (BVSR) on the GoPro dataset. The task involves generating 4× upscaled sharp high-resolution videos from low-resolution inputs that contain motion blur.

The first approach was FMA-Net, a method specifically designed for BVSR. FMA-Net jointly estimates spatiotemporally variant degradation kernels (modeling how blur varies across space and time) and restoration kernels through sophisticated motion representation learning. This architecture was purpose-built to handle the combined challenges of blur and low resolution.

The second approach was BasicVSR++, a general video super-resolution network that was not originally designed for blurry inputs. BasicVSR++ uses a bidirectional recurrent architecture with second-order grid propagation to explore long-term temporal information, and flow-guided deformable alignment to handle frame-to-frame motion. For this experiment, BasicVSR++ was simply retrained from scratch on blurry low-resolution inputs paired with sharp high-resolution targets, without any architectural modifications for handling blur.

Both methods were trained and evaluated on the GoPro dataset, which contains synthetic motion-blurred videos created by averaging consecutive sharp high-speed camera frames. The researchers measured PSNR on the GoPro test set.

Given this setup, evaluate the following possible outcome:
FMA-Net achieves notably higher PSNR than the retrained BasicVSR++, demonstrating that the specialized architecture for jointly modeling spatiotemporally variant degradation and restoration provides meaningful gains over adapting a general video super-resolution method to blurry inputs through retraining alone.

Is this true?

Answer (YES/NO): NO